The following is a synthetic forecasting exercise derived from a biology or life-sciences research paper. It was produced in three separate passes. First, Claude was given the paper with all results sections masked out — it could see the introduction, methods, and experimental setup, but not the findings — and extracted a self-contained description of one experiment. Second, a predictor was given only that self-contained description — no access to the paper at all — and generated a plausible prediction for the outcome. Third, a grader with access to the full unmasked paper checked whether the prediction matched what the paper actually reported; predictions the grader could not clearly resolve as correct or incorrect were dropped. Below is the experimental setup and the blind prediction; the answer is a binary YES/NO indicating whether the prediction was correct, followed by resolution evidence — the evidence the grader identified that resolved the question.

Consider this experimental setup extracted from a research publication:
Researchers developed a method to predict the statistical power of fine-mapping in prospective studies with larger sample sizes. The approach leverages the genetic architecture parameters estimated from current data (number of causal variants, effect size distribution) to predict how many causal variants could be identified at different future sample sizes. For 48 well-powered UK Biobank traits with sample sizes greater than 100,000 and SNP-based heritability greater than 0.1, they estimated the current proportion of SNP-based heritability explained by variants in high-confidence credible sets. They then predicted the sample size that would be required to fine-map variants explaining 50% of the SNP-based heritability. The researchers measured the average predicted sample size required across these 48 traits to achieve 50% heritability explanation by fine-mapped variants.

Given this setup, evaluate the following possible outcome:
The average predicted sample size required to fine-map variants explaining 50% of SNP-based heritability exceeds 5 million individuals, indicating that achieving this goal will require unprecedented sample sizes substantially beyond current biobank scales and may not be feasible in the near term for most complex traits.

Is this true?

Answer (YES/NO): NO